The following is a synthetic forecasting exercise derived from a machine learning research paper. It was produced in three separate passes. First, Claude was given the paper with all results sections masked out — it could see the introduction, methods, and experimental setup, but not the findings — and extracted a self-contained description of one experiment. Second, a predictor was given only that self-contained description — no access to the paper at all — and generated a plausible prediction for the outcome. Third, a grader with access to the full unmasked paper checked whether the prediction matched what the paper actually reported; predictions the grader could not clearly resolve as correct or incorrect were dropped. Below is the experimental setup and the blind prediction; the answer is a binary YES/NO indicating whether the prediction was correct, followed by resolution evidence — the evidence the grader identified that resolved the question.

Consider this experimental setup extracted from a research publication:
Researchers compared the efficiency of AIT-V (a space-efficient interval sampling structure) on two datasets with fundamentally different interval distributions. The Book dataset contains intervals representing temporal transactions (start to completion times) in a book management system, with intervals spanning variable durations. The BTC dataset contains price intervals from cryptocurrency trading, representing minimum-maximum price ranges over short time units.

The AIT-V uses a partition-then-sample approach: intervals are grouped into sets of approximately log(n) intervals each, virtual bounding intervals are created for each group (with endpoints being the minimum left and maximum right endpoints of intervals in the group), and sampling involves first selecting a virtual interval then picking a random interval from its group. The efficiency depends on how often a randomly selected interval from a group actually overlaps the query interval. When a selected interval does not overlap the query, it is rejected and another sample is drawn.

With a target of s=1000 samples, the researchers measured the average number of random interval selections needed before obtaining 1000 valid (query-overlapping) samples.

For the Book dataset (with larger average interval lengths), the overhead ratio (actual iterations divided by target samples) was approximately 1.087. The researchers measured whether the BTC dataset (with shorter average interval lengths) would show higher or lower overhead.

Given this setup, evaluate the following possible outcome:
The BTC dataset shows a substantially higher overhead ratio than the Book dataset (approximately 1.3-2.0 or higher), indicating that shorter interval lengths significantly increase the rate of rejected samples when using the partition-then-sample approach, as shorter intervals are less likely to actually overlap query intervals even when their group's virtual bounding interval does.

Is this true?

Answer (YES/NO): NO